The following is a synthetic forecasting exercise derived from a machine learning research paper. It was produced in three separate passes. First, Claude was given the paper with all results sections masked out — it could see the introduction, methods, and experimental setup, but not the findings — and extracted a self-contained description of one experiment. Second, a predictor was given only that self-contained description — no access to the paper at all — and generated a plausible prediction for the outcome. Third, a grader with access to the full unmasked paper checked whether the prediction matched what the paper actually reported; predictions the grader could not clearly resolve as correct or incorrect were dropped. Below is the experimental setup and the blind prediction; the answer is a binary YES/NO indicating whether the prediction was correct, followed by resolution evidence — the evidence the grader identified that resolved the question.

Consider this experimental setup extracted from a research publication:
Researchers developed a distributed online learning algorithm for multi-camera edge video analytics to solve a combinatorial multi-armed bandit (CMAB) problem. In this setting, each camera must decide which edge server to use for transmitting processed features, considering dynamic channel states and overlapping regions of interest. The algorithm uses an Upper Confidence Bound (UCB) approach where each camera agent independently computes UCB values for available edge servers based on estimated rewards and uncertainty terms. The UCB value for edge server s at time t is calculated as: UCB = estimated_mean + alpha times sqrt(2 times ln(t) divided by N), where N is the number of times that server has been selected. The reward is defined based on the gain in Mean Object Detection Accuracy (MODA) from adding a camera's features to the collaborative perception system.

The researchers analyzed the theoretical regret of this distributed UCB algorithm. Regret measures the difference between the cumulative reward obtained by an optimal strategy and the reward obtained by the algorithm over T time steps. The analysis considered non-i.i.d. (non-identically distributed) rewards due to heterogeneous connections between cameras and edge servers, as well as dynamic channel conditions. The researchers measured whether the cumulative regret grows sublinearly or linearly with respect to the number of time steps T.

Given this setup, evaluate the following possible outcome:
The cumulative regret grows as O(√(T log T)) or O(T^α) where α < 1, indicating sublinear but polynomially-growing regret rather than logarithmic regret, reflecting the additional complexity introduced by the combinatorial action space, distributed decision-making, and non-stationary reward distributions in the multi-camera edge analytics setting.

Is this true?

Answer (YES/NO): YES